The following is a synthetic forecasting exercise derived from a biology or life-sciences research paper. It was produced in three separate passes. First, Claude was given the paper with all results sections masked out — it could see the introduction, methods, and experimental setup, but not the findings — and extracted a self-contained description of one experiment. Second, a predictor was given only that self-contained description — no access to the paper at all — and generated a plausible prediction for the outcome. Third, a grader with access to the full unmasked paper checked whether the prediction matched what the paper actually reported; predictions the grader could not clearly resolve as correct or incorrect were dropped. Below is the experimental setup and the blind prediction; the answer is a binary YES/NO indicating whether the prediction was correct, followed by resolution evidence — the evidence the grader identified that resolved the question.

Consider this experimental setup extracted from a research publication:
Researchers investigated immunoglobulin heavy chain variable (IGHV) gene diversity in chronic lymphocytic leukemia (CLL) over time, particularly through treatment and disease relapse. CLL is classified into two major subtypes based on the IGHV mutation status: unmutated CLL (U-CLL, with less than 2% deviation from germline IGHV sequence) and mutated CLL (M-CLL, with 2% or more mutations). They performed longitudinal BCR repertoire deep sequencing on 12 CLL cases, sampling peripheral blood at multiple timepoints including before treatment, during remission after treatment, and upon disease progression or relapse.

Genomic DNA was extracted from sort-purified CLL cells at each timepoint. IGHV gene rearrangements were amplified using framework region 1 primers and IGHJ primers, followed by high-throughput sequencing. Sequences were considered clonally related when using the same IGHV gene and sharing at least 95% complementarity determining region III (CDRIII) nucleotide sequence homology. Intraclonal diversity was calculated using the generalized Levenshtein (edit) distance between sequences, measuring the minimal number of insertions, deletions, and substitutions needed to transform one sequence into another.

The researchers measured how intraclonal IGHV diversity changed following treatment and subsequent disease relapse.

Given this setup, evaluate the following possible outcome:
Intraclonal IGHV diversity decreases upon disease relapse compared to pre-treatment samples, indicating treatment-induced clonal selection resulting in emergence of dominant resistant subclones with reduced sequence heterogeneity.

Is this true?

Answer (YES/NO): NO